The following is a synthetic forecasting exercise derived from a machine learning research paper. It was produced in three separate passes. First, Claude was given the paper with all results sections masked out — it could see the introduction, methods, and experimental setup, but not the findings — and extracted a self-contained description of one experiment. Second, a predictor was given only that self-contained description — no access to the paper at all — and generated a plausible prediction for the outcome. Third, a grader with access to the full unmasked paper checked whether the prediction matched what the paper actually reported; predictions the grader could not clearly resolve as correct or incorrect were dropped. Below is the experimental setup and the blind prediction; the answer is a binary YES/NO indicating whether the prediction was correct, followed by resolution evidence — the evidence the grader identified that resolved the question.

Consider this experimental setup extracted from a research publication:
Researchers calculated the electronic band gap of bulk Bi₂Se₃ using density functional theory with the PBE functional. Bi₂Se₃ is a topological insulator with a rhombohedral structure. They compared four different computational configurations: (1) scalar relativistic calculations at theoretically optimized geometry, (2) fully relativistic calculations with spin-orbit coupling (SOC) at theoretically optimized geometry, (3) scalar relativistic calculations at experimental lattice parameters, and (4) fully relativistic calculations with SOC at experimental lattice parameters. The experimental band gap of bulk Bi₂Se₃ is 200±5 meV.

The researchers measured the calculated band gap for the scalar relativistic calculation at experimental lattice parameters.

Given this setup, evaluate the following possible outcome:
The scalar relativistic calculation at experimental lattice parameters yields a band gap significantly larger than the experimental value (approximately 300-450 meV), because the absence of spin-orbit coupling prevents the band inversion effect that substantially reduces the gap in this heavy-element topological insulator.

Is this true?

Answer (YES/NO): NO